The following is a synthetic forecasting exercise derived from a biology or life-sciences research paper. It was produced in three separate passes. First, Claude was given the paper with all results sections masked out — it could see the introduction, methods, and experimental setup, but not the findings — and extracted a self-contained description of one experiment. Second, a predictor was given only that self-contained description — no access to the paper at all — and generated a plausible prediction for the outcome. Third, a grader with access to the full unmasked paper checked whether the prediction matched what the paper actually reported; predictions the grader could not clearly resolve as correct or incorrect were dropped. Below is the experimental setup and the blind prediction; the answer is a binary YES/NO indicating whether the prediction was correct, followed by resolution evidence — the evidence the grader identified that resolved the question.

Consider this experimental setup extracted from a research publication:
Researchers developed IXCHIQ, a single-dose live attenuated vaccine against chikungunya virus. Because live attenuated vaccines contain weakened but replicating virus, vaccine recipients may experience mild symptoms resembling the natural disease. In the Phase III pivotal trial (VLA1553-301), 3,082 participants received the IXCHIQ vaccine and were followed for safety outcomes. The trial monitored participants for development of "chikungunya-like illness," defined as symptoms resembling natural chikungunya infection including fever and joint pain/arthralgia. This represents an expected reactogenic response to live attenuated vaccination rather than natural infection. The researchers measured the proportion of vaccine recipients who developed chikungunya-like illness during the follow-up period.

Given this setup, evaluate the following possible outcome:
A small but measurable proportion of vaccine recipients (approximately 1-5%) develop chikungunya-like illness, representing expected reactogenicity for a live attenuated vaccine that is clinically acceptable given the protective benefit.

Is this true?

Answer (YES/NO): NO